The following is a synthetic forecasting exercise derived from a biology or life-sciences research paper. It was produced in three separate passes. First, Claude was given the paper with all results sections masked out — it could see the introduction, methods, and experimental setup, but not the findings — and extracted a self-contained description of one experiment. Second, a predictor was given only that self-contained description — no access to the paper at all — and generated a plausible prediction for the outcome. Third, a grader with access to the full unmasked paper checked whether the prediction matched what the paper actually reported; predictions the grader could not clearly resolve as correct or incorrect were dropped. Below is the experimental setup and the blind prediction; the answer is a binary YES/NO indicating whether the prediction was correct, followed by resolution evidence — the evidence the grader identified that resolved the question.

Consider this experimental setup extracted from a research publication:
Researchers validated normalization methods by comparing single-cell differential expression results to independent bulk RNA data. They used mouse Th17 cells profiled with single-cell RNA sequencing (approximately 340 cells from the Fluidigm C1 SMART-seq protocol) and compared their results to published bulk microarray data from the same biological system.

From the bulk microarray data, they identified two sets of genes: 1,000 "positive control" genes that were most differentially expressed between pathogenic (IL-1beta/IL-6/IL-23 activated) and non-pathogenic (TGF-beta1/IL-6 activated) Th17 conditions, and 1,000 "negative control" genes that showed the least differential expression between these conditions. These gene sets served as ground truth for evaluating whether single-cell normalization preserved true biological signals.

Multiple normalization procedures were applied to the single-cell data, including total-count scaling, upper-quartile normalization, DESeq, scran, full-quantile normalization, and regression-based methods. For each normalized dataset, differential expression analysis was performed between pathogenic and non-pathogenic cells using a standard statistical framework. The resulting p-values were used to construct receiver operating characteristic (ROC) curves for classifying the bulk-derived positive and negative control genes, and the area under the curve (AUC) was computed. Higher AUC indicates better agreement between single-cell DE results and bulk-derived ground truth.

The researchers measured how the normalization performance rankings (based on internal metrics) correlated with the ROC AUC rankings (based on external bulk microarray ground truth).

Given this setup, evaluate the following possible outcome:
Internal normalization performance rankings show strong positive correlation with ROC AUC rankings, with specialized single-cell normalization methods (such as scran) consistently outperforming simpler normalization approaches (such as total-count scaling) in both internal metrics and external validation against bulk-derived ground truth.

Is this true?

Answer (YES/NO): NO